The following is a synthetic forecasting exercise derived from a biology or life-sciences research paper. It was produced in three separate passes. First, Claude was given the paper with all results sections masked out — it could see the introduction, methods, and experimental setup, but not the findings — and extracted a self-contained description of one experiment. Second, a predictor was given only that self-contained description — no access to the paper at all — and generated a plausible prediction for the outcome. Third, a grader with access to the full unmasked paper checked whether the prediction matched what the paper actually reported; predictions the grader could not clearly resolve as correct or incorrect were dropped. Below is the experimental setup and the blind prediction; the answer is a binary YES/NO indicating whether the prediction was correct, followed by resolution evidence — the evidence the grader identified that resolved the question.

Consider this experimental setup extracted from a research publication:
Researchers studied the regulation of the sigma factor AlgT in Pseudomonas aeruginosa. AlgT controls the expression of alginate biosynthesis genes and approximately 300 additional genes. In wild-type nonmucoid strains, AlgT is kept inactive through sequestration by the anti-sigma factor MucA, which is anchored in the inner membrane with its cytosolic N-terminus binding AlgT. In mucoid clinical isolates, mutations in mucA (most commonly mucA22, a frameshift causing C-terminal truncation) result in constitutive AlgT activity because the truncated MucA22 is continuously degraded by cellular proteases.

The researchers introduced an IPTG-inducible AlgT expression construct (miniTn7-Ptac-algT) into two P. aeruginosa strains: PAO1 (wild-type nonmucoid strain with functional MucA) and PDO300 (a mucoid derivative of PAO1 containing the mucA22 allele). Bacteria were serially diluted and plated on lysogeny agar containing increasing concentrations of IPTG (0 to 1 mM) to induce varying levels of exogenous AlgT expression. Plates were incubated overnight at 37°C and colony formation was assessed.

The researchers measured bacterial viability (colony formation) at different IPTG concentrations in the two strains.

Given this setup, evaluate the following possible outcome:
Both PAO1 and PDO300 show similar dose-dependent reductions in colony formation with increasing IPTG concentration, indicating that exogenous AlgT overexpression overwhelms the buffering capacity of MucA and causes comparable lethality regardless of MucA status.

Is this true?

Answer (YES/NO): NO